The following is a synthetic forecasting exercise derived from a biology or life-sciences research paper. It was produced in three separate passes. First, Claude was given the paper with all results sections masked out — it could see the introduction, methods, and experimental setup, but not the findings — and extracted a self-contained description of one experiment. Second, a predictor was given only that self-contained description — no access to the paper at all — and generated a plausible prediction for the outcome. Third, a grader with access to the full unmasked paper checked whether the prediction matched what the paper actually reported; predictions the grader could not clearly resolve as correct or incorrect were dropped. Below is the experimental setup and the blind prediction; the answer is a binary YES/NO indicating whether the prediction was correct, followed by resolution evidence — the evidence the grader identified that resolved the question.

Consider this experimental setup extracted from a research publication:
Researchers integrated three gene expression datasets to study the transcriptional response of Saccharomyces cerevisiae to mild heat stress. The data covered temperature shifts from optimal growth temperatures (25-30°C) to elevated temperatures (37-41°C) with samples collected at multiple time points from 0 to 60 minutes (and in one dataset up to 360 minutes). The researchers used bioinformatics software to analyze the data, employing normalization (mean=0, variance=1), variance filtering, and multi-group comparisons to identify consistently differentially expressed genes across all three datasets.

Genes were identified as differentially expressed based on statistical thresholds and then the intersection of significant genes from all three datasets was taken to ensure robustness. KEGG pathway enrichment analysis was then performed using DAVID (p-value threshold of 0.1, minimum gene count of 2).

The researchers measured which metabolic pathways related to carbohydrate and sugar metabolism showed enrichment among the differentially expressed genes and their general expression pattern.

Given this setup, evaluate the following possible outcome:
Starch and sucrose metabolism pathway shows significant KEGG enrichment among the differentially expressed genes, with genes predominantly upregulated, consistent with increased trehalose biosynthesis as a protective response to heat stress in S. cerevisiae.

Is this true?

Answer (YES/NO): YES